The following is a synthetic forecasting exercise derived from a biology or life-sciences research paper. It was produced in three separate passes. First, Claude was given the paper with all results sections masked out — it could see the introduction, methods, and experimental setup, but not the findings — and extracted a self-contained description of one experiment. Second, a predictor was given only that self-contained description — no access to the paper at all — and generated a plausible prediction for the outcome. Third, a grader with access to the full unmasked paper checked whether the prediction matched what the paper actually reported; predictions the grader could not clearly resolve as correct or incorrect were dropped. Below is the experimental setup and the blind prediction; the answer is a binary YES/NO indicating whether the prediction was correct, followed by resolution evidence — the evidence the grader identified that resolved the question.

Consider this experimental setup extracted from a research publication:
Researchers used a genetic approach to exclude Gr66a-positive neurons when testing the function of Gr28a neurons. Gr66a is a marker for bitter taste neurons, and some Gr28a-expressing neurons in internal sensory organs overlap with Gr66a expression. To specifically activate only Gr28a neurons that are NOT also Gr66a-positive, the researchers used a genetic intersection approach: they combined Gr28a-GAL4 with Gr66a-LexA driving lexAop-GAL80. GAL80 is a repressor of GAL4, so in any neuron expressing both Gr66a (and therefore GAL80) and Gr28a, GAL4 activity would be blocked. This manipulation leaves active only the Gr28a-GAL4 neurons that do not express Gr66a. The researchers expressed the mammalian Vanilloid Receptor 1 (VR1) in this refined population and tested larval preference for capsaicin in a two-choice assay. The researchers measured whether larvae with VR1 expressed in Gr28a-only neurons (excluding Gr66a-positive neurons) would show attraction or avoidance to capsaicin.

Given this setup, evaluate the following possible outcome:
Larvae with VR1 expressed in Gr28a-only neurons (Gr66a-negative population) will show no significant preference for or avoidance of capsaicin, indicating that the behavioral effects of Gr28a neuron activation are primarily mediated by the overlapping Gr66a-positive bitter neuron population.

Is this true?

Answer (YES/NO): NO